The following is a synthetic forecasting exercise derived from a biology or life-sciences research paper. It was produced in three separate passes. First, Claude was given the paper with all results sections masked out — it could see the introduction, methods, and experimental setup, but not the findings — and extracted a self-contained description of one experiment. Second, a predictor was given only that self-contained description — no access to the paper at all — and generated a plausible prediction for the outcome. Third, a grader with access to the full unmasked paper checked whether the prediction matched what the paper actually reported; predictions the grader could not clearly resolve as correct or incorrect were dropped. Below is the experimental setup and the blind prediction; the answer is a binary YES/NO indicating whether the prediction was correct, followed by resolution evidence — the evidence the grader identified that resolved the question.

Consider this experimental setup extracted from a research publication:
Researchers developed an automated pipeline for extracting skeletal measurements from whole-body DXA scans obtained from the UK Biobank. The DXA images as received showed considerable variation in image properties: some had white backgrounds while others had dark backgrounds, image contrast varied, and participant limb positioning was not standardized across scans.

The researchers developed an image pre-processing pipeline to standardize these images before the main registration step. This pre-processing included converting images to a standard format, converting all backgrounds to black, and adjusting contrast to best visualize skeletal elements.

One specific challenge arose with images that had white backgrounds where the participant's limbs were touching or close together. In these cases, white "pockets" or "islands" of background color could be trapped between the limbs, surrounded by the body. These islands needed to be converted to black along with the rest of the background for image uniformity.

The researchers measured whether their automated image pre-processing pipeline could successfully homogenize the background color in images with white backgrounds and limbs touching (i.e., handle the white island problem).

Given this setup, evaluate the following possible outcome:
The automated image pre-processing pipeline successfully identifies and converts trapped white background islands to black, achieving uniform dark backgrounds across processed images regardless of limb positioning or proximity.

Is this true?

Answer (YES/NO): NO